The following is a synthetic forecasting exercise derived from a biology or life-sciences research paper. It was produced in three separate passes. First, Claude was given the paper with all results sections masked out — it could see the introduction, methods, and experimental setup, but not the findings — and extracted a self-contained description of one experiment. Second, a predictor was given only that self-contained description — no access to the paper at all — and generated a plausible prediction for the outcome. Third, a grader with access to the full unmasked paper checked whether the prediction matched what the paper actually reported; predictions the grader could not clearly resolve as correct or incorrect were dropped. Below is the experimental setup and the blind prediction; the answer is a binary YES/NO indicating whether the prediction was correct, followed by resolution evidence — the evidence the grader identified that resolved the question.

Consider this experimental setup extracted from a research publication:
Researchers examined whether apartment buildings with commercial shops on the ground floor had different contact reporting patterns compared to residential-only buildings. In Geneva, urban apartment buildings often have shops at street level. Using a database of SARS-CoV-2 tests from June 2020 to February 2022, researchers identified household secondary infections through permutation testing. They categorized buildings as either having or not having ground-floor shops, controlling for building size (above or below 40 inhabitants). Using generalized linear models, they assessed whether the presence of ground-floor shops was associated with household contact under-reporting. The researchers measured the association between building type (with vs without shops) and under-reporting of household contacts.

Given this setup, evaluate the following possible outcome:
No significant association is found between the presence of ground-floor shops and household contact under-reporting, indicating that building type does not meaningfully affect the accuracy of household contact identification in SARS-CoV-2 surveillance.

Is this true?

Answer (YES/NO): NO